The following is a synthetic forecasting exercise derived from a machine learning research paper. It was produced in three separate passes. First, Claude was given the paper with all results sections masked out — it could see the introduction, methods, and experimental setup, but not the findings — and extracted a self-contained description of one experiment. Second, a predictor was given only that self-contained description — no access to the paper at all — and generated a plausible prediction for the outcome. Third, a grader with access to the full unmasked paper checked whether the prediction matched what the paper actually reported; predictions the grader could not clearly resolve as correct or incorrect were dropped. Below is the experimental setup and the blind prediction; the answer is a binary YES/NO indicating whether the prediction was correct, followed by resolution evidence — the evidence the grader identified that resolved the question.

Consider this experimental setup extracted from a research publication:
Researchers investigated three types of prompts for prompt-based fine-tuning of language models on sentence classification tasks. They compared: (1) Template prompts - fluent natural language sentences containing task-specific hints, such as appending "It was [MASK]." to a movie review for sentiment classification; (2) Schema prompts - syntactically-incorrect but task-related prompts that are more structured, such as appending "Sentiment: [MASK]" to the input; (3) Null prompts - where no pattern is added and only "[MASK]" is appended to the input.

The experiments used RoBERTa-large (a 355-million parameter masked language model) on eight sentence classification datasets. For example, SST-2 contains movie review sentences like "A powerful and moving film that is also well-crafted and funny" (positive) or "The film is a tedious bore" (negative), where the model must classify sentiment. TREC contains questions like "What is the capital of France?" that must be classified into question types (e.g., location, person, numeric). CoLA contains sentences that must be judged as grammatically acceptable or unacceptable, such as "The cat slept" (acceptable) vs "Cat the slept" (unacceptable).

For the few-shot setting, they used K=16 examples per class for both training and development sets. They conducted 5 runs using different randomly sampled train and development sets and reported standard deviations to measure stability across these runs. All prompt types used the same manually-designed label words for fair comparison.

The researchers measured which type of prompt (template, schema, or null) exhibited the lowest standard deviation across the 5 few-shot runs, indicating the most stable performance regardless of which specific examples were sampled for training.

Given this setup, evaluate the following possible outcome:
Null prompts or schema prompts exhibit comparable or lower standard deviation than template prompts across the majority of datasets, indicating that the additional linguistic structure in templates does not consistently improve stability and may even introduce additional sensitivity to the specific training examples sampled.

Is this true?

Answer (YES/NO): YES